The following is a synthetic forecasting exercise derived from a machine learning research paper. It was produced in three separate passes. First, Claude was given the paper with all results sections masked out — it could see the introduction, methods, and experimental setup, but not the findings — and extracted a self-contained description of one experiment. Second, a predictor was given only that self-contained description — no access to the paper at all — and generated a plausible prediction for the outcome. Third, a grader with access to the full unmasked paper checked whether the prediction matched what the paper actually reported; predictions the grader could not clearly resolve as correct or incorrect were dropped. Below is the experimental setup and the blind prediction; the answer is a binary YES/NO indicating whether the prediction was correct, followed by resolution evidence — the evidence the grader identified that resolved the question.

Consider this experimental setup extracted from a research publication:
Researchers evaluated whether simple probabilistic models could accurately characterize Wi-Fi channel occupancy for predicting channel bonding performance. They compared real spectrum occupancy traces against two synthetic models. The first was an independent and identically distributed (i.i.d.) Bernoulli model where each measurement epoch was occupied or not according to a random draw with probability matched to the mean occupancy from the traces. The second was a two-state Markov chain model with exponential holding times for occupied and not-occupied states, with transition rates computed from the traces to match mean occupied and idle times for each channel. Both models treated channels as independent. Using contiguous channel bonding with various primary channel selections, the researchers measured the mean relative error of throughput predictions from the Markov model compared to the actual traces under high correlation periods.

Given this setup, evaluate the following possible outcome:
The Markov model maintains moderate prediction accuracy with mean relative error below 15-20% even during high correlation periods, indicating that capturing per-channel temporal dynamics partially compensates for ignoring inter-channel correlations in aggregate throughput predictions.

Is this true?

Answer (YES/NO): NO